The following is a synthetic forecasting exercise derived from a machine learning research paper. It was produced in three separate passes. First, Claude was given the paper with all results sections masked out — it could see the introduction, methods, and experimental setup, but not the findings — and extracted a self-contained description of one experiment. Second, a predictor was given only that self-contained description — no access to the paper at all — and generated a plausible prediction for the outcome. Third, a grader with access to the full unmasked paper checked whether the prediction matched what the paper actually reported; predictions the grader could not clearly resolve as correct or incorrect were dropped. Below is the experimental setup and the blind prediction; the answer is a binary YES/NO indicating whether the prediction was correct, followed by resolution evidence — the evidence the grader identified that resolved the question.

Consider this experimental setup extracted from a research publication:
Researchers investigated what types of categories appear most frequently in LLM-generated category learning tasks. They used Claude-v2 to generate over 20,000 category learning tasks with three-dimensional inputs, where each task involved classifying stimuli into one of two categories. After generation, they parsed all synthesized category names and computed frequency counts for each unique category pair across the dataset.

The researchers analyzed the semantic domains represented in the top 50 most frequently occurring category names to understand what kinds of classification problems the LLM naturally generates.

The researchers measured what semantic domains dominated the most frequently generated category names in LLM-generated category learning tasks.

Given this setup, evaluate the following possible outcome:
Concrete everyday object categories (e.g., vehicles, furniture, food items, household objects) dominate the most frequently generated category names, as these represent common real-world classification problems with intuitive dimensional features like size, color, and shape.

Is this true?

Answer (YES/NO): NO